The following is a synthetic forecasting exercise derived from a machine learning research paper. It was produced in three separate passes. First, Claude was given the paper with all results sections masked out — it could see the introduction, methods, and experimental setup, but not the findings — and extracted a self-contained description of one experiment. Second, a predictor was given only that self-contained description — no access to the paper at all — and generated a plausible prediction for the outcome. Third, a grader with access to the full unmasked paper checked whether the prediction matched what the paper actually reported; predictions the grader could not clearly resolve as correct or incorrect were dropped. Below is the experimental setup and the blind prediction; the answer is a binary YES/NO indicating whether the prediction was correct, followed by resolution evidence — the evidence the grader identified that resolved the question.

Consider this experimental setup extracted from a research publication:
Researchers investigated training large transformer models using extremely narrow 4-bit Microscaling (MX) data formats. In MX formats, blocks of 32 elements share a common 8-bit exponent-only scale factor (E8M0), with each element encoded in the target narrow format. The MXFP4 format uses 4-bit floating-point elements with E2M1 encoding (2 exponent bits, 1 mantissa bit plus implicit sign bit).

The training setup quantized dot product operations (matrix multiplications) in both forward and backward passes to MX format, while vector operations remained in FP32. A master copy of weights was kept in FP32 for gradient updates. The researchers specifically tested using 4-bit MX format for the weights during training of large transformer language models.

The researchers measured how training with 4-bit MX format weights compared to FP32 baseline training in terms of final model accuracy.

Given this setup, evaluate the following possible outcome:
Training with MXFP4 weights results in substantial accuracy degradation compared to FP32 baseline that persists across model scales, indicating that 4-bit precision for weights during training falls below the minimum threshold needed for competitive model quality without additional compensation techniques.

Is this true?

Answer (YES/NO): NO